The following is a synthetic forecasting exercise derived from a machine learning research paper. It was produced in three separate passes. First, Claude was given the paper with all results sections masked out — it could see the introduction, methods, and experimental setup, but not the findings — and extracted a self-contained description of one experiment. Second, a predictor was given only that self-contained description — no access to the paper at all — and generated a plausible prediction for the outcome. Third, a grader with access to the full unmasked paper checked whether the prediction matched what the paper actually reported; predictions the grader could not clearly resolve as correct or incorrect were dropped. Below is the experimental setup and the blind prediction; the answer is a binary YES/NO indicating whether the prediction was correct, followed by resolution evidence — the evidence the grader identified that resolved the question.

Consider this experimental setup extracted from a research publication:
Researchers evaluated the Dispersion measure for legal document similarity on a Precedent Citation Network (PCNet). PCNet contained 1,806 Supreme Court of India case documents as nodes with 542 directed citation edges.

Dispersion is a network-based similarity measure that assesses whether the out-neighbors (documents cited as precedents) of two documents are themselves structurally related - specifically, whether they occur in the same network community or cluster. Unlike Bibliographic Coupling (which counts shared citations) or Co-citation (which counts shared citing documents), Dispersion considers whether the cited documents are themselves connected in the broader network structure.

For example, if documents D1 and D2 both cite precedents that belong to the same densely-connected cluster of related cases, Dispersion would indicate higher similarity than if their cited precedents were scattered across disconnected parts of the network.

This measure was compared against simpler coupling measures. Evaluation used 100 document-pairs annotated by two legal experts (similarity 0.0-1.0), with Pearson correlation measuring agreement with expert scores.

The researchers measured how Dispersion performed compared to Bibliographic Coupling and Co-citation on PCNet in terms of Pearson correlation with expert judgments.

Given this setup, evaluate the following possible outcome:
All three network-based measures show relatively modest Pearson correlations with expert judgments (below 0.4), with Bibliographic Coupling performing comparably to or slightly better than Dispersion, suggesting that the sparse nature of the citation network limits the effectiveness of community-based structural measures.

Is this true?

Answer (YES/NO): YES